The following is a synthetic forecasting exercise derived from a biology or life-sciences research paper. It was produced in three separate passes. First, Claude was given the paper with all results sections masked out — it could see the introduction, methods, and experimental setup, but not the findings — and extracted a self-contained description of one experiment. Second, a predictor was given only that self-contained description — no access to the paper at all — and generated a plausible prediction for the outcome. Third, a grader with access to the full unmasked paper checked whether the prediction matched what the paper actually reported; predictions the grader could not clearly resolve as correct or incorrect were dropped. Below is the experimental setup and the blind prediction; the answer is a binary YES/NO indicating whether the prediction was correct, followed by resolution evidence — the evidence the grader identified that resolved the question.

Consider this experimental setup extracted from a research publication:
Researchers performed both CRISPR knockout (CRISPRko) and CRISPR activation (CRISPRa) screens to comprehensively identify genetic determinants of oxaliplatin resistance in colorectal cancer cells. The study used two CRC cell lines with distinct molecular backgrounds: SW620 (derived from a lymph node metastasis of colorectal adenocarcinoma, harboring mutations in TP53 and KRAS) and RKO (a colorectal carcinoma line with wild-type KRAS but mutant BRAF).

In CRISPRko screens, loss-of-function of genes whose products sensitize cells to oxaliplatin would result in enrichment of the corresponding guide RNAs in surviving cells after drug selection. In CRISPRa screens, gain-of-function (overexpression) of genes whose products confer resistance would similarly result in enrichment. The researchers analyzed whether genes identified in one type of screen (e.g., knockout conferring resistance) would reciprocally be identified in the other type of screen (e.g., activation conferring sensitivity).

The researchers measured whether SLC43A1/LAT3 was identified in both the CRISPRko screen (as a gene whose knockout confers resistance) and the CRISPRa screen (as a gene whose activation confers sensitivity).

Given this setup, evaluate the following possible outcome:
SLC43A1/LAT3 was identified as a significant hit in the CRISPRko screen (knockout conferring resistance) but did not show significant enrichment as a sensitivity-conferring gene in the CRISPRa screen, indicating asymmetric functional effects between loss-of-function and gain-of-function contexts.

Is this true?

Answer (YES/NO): NO